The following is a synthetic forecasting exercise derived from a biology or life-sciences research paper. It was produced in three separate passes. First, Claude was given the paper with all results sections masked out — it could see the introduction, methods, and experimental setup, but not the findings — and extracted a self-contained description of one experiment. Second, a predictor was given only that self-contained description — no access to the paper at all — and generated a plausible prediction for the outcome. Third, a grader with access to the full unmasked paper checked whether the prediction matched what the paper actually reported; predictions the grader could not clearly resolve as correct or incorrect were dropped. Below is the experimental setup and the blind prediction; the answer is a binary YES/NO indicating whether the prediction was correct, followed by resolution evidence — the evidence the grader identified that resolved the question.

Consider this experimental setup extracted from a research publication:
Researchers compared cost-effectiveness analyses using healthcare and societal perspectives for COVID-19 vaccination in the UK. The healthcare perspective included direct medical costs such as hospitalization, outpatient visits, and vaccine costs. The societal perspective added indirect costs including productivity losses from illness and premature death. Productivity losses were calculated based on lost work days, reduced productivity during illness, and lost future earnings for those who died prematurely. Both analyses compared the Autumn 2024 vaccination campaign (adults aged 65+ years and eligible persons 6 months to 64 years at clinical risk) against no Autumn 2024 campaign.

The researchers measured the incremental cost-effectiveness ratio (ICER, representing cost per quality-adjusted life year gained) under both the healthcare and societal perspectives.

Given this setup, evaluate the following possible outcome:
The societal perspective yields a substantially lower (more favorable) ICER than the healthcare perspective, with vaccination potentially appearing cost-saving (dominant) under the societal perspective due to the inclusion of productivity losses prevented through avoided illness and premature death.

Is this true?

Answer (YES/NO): NO